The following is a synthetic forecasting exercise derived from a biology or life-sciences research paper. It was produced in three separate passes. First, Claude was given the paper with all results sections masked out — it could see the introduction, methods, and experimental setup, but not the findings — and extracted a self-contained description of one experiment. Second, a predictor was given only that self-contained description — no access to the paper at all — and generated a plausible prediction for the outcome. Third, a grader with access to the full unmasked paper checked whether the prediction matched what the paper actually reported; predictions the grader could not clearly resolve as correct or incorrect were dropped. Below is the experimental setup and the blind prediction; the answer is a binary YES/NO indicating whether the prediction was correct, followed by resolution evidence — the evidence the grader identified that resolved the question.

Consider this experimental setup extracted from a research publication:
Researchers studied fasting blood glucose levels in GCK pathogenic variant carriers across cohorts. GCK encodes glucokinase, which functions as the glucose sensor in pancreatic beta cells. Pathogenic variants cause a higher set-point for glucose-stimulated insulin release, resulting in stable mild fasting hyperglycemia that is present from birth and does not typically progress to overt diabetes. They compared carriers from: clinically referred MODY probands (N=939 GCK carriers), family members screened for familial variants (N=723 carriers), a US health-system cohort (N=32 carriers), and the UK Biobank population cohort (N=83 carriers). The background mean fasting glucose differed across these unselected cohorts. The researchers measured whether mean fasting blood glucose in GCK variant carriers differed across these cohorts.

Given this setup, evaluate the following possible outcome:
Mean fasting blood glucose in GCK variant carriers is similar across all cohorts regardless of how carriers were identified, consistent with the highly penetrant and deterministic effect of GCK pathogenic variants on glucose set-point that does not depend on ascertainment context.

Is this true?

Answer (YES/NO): YES